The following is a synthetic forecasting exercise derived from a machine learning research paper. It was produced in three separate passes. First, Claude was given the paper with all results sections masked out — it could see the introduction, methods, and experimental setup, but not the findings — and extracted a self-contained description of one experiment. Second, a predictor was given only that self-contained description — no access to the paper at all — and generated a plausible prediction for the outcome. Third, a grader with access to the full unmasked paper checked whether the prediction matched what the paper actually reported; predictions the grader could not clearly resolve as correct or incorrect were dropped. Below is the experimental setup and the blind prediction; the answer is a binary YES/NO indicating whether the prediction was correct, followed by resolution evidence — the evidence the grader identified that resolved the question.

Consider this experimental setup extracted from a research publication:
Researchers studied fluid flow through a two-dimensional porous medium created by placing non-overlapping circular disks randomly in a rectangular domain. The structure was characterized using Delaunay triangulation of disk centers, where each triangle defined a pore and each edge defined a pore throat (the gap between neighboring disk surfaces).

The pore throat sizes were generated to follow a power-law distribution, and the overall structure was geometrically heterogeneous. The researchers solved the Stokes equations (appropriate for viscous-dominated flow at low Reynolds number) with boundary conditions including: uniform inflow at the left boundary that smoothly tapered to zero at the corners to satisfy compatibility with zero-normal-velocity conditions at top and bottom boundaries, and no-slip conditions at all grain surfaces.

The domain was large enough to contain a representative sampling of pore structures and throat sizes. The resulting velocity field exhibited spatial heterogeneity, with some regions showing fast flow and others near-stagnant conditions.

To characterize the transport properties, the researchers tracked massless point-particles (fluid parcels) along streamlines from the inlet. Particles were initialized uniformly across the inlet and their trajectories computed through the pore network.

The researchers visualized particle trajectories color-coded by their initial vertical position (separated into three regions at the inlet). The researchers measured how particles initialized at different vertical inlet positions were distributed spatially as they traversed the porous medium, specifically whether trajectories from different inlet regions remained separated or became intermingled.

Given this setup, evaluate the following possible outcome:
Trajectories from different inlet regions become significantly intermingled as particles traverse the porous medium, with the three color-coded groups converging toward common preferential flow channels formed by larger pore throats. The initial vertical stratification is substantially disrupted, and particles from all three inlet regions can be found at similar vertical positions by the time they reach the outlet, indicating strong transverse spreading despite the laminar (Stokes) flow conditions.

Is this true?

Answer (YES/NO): NO